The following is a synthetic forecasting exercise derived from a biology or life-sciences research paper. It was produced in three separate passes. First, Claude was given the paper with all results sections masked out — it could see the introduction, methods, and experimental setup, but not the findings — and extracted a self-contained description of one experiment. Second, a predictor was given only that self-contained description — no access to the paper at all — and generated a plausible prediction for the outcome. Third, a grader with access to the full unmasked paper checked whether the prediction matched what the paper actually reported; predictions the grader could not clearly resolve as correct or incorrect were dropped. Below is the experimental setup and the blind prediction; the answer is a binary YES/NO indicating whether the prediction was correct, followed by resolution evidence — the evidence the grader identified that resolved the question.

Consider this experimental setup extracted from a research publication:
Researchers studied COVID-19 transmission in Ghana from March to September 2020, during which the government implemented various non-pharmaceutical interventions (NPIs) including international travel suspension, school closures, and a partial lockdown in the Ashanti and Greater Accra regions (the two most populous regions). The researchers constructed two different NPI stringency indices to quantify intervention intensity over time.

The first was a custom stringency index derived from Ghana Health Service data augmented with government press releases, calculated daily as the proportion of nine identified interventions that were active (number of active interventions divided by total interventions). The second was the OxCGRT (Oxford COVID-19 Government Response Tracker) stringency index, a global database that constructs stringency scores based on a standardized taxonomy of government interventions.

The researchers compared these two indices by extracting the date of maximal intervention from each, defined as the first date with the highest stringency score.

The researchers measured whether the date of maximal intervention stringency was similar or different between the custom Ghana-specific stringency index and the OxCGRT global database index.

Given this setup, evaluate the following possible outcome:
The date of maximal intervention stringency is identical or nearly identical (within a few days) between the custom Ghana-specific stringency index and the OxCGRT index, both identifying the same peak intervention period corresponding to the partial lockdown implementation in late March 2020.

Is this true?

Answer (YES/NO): YES